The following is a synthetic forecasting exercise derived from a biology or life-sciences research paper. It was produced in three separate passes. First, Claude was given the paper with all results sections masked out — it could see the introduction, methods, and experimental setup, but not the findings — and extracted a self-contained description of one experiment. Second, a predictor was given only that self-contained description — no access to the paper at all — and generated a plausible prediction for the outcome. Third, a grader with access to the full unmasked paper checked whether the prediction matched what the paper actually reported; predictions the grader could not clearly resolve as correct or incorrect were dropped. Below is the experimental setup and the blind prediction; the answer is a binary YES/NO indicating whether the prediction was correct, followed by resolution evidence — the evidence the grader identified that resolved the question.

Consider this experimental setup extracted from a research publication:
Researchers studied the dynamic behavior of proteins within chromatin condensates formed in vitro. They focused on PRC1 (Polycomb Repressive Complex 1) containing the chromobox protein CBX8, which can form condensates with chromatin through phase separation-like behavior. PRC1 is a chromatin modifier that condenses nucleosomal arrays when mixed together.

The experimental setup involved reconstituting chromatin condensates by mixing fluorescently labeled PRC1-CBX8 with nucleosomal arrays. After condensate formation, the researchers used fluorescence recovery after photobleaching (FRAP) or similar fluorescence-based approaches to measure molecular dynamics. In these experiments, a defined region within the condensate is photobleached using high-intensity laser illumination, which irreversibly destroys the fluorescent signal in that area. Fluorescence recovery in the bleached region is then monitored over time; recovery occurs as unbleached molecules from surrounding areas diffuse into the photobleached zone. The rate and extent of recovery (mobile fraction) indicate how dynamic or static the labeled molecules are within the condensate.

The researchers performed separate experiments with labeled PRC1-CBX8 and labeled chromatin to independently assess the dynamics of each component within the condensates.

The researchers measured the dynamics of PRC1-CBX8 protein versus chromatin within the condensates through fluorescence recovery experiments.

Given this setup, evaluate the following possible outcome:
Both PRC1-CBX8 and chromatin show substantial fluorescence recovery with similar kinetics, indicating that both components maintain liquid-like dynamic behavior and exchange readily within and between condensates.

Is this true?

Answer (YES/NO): NO